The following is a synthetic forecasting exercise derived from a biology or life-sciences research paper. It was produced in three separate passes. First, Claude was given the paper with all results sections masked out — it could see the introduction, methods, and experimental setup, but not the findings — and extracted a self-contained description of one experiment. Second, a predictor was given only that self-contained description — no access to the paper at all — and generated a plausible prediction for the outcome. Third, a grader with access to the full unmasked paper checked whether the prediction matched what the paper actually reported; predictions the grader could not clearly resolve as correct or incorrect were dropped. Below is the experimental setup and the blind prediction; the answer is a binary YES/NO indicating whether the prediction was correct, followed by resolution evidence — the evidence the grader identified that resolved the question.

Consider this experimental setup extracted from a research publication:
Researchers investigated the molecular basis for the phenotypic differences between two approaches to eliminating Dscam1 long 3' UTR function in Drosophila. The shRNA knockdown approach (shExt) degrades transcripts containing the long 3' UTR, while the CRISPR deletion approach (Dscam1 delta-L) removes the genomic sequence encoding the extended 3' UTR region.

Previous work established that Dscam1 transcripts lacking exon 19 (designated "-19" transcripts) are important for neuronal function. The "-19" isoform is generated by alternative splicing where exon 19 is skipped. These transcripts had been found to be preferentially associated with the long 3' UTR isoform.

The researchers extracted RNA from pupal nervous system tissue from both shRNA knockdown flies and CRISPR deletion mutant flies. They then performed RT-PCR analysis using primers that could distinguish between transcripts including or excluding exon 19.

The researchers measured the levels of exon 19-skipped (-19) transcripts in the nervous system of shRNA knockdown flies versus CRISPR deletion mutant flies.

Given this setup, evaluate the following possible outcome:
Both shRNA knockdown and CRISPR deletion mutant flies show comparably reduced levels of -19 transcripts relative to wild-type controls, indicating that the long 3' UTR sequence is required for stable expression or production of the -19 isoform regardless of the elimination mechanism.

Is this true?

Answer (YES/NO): NO